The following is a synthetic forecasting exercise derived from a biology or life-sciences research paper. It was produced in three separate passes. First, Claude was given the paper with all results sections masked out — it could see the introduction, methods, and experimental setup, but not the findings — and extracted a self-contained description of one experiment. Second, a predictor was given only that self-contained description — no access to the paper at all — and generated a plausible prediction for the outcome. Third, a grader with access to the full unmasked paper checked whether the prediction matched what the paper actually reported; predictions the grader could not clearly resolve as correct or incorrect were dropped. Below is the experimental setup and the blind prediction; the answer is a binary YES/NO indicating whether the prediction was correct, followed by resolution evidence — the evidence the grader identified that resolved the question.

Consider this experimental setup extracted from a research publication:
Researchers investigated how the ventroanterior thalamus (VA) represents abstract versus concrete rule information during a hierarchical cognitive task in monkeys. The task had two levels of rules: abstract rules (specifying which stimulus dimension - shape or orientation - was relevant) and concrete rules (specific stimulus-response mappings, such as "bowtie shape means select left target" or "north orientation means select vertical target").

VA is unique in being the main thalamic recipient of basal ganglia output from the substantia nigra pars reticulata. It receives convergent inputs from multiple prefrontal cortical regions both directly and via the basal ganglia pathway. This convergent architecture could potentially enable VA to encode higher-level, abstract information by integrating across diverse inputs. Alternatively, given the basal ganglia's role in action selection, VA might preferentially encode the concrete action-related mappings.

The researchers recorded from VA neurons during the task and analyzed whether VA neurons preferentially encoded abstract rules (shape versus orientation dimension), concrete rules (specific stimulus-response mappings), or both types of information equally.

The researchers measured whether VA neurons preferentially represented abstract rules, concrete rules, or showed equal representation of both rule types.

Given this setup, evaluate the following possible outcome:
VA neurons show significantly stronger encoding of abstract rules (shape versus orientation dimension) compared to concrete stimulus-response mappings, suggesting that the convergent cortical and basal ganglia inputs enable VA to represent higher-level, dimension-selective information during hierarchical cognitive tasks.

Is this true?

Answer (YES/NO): YES